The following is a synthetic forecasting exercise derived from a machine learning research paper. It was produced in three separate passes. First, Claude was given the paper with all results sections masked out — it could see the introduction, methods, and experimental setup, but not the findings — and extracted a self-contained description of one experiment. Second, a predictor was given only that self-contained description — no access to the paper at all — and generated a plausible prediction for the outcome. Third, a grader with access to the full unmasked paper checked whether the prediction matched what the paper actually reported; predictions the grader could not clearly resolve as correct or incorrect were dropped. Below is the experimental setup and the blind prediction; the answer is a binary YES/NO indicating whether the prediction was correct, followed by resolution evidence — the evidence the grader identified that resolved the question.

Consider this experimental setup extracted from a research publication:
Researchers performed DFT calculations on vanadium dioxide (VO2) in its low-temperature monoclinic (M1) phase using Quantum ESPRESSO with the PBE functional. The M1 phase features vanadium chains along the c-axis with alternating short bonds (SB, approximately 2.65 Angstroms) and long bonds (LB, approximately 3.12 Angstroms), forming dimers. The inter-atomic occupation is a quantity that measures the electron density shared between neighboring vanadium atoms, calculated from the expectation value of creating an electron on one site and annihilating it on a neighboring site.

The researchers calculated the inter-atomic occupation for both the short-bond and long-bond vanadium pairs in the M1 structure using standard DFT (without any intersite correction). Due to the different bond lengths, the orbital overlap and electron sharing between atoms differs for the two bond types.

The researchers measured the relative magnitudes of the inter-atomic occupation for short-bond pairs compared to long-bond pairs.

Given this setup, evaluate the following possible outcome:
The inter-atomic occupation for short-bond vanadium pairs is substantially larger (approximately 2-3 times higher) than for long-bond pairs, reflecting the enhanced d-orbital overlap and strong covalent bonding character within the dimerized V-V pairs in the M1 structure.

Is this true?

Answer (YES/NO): YES